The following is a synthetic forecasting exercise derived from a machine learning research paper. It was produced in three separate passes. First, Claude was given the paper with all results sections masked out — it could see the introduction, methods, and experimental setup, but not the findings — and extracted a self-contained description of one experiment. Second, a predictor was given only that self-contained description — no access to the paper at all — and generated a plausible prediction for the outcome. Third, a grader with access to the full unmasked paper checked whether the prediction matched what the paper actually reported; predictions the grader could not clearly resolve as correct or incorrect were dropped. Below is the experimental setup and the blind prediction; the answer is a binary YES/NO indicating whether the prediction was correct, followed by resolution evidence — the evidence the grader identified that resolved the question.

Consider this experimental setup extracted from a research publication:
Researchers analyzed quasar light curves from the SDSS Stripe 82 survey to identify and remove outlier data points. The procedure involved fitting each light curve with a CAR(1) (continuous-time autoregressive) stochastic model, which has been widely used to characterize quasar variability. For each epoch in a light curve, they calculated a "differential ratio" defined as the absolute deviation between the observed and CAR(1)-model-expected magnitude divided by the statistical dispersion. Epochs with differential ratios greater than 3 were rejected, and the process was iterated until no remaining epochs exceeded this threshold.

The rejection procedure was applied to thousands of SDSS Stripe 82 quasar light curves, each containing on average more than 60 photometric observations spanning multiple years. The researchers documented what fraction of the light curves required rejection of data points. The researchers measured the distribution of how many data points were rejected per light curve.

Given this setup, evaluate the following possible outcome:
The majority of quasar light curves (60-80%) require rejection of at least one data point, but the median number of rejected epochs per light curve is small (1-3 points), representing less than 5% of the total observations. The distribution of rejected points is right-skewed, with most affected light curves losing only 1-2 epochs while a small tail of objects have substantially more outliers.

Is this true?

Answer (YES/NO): NO